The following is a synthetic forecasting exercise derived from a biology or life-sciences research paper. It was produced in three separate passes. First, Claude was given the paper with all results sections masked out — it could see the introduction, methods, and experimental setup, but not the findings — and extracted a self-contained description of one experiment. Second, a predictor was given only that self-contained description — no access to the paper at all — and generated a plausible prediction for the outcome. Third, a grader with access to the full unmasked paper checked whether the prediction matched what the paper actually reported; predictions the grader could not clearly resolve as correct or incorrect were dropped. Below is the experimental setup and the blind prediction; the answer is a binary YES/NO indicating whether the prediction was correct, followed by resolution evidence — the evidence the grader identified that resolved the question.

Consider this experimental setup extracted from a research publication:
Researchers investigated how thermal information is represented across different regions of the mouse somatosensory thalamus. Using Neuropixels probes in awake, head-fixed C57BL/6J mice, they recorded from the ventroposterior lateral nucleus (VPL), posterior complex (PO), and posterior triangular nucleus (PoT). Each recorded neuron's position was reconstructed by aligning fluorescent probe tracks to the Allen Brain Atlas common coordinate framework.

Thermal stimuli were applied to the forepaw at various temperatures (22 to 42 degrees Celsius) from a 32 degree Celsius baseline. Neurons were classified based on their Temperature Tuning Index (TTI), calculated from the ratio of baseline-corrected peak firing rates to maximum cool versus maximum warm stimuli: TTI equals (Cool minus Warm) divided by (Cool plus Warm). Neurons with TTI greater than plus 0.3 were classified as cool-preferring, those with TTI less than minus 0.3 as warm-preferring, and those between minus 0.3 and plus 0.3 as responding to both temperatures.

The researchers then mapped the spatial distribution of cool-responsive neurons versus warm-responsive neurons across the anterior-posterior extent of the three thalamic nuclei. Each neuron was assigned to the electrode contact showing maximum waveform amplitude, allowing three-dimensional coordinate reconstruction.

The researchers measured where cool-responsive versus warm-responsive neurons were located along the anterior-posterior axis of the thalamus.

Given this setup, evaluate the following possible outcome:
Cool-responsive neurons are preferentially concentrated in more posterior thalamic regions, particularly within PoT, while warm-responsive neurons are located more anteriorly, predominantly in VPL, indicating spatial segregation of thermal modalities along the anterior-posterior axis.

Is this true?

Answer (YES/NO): NO